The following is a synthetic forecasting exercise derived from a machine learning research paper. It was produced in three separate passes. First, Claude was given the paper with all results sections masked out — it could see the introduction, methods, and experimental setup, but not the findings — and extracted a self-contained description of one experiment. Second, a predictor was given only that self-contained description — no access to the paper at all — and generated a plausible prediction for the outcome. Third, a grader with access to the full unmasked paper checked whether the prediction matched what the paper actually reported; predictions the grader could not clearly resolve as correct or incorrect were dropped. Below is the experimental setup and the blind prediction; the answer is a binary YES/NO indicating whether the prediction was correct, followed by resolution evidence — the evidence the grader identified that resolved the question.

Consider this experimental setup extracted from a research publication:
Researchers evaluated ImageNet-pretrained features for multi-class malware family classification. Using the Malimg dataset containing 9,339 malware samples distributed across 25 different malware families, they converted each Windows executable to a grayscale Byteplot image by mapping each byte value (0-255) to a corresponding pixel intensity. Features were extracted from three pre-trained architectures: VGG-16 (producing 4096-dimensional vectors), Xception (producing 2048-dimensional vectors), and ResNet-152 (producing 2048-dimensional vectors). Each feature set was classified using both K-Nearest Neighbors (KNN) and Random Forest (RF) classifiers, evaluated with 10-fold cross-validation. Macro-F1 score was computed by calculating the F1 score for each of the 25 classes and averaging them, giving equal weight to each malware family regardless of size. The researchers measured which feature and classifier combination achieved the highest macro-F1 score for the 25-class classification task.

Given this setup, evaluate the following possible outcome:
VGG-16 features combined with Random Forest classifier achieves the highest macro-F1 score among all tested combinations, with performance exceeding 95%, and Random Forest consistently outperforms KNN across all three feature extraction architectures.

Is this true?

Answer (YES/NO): NO